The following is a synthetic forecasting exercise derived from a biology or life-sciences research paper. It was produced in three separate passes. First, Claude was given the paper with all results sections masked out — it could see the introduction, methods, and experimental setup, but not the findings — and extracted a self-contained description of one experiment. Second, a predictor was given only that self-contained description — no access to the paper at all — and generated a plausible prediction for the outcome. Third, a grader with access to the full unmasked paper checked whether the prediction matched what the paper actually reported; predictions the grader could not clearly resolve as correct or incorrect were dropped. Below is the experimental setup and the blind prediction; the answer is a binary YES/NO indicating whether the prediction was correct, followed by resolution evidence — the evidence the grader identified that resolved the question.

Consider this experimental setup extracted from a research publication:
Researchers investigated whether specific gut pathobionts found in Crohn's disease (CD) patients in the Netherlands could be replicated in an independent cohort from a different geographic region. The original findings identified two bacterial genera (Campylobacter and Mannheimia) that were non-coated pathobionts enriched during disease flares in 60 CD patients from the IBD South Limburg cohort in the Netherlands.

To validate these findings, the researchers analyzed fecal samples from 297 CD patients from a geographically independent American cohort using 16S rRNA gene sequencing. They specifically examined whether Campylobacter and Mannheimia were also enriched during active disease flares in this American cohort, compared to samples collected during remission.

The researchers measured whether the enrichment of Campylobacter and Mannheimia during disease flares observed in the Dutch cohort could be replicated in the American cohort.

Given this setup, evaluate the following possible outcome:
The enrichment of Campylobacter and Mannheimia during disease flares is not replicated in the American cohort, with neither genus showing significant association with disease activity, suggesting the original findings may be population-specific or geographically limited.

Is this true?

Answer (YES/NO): NO